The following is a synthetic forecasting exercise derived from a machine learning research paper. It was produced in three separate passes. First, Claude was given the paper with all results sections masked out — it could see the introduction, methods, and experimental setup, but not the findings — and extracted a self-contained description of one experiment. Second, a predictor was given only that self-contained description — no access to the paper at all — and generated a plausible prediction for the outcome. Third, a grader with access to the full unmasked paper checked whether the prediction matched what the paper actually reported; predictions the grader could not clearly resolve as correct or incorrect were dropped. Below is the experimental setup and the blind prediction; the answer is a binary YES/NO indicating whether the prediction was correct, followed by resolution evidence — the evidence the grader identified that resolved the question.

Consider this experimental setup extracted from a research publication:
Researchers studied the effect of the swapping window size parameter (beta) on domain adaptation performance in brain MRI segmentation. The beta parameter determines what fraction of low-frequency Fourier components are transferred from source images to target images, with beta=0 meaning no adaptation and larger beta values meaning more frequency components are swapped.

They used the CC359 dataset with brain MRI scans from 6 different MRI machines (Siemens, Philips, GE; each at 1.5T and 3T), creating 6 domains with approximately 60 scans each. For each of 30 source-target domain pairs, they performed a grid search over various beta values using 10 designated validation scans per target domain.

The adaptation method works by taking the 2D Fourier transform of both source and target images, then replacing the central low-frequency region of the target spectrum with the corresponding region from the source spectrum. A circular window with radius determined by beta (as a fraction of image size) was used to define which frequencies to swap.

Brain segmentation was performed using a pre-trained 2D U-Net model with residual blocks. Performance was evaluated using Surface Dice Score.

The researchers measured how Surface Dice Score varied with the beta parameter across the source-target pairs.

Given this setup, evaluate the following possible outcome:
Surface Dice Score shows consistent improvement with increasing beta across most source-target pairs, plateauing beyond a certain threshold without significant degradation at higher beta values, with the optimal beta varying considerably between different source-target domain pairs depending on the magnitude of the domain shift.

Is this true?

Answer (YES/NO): NO